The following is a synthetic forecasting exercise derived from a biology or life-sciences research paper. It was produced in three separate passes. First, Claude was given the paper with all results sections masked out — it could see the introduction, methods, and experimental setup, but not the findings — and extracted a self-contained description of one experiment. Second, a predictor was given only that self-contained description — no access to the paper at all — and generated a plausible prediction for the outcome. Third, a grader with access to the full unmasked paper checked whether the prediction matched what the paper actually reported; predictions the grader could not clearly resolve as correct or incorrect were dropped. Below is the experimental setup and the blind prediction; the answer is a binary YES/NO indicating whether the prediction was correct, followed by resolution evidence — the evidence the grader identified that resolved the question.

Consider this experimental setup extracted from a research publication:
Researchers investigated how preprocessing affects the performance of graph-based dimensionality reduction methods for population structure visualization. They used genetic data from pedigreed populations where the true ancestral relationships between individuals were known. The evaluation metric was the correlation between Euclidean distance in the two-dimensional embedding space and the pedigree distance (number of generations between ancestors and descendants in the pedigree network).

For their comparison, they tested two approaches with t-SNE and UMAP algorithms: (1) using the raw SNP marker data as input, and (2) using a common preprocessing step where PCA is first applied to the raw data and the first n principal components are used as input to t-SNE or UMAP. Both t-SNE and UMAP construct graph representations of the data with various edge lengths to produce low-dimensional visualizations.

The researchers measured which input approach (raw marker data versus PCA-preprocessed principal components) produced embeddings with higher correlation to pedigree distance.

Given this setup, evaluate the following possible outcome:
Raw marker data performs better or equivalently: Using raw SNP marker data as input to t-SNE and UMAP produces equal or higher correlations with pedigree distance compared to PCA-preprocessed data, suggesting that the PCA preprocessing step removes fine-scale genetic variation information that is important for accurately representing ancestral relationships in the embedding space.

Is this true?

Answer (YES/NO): YES